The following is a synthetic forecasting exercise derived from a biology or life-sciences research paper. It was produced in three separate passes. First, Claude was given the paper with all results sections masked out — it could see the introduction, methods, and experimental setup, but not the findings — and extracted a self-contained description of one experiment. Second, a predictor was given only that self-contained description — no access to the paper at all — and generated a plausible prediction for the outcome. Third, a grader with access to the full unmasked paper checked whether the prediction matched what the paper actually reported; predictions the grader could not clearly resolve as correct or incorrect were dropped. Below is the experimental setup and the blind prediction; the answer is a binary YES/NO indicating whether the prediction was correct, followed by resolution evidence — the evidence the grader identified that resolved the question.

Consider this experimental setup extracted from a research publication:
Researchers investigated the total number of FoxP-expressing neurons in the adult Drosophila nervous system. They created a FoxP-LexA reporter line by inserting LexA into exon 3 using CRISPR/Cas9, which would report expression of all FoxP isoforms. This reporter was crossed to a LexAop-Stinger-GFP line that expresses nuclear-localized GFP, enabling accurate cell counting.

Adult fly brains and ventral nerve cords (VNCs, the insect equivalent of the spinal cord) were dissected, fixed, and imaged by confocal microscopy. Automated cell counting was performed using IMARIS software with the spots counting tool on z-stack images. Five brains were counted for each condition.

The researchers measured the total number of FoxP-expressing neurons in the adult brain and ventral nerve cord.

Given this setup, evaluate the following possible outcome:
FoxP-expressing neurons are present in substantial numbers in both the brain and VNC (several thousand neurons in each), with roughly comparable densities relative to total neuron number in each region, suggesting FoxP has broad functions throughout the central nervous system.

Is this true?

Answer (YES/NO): NO